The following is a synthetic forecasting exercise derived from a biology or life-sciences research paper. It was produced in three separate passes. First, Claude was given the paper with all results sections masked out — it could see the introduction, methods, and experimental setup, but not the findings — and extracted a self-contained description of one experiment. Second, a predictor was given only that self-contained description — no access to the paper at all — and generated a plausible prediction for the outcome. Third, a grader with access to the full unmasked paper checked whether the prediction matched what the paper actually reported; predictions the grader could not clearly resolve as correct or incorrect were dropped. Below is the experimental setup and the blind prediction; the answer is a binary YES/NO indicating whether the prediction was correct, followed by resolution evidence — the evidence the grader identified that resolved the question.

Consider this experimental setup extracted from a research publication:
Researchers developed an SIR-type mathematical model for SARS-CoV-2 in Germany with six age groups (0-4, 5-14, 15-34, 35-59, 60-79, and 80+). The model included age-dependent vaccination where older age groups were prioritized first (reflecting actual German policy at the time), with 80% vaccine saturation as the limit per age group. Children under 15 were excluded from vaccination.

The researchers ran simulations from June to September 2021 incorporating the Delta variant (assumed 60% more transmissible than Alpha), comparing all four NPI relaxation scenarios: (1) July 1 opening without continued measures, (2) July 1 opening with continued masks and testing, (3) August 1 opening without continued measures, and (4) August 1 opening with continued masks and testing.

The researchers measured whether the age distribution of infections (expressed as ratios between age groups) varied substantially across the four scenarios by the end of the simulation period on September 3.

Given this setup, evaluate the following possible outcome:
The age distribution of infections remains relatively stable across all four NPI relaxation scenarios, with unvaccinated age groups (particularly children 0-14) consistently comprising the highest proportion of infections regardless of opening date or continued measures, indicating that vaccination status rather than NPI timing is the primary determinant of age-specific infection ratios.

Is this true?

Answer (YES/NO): YES